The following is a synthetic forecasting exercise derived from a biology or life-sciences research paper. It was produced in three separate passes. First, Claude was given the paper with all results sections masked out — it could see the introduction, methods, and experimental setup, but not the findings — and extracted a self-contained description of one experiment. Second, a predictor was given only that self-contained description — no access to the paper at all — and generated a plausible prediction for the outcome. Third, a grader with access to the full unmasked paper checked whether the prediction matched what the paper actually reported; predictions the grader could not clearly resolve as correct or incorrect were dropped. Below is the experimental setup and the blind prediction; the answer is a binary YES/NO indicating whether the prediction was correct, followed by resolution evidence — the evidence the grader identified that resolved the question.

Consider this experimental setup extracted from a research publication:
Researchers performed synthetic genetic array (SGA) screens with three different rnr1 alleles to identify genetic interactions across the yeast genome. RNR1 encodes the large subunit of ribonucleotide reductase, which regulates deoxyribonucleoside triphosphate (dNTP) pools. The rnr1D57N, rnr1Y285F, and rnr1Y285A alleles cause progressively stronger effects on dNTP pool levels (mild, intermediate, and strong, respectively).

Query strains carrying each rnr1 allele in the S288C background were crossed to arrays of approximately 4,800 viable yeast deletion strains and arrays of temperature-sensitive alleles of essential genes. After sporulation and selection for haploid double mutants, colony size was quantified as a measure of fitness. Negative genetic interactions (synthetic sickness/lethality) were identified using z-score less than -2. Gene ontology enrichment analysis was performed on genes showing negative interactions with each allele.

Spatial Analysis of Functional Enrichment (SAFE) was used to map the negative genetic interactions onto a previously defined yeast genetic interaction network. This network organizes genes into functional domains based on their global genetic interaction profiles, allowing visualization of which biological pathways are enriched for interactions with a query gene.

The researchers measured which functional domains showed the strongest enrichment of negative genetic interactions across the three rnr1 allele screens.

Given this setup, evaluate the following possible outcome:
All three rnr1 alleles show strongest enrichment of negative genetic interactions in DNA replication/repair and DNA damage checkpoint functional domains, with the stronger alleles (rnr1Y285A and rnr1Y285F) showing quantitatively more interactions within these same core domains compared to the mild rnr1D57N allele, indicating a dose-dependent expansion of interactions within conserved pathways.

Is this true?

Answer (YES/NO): NO